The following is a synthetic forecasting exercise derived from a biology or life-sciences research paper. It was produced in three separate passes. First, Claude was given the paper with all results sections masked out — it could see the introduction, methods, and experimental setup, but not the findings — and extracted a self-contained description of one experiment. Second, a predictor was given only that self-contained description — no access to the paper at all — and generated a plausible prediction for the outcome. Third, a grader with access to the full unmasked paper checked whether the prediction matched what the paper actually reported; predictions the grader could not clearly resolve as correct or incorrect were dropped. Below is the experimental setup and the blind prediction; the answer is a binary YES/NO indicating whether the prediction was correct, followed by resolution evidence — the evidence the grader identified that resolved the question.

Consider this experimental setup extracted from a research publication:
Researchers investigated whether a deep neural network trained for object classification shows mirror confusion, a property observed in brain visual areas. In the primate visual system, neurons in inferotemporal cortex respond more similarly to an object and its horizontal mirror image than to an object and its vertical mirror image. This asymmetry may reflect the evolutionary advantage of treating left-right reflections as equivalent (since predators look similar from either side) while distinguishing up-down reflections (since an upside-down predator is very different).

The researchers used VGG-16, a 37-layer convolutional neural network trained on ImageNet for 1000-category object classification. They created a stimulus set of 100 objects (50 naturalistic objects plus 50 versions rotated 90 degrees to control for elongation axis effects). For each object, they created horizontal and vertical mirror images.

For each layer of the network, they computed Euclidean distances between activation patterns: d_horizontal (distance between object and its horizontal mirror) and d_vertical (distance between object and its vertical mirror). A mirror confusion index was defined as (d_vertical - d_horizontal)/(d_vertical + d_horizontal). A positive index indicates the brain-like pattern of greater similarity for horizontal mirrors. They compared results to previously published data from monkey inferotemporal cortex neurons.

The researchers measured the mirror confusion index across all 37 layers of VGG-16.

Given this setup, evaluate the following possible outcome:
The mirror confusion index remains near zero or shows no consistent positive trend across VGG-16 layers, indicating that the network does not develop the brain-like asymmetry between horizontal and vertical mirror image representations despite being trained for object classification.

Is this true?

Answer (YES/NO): NO